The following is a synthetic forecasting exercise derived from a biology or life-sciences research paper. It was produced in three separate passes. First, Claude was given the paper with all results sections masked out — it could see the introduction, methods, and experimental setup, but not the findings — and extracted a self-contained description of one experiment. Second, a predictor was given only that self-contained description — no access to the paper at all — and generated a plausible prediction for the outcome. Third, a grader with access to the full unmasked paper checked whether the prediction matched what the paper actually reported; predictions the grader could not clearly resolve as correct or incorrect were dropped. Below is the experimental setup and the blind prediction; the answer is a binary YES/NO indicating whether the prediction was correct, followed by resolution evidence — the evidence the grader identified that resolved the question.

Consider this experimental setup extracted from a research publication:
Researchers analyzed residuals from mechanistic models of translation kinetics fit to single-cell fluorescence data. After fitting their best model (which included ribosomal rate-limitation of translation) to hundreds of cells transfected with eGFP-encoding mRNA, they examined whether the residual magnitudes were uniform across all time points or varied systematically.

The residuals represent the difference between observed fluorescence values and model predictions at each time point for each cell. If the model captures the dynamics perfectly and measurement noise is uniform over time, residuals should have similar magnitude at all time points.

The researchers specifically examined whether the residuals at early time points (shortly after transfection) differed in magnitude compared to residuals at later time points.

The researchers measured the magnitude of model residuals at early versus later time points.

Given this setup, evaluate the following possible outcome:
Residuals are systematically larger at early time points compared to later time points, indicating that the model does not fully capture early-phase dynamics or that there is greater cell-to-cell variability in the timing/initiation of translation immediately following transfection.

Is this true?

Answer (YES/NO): YES